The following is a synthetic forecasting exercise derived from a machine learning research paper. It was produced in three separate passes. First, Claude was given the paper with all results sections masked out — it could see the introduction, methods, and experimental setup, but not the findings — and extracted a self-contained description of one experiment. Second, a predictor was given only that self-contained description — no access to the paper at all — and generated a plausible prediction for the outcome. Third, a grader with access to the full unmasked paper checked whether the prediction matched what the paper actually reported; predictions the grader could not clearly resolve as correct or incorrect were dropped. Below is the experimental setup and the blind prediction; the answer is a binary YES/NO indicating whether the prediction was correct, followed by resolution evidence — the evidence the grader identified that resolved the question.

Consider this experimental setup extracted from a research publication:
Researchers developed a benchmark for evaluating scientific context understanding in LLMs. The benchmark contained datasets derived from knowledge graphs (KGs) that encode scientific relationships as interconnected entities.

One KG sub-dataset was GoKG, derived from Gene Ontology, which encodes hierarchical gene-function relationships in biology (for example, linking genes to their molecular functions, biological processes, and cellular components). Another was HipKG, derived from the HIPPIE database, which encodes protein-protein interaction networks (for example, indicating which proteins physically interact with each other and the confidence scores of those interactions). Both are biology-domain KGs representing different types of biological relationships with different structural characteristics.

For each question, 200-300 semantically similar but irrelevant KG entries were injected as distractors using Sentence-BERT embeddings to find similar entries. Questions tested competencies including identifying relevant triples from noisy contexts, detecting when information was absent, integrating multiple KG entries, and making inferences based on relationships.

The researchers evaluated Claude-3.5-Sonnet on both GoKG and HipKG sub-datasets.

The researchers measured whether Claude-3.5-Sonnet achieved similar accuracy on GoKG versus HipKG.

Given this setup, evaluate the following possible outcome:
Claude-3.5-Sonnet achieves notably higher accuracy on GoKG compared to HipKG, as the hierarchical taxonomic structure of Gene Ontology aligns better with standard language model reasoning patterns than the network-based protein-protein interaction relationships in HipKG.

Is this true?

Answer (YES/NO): YES